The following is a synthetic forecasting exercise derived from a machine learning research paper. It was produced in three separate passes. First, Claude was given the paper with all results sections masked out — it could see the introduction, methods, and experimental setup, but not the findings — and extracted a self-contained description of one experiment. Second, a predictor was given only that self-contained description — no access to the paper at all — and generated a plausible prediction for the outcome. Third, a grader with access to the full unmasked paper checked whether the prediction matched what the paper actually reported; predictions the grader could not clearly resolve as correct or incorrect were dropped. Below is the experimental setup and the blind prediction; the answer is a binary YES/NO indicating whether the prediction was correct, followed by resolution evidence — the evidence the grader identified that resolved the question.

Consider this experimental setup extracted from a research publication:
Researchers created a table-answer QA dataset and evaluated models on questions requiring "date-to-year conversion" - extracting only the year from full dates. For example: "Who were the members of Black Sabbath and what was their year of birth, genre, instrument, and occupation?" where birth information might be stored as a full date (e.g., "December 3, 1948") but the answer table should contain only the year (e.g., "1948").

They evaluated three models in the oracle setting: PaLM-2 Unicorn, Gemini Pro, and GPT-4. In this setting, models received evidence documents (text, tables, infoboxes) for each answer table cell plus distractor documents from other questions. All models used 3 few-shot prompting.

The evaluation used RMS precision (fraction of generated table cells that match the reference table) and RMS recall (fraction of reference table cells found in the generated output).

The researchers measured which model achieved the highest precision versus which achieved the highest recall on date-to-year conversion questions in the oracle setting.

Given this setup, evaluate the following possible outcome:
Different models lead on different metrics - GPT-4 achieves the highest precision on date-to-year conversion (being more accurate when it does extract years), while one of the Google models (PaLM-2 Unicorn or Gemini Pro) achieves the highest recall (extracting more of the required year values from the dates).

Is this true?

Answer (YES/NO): NO